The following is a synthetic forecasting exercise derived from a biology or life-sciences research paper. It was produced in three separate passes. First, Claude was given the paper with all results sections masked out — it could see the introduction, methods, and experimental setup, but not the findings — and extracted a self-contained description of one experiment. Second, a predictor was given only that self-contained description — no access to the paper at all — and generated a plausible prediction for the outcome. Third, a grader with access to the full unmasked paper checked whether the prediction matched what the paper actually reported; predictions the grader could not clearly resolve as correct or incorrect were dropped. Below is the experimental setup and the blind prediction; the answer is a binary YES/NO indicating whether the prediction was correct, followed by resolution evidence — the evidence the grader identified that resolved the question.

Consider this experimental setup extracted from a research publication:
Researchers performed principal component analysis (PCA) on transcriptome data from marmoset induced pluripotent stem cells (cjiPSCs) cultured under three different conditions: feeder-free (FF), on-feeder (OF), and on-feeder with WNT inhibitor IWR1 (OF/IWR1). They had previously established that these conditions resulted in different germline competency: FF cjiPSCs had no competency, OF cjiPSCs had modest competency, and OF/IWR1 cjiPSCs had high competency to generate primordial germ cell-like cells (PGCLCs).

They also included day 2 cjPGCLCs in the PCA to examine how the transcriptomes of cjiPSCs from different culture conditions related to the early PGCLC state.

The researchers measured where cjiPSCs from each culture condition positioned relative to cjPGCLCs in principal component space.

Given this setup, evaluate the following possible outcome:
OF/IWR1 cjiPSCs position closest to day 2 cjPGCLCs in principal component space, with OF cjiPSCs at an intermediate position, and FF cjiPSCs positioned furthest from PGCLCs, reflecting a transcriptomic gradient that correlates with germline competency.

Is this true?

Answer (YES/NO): YES